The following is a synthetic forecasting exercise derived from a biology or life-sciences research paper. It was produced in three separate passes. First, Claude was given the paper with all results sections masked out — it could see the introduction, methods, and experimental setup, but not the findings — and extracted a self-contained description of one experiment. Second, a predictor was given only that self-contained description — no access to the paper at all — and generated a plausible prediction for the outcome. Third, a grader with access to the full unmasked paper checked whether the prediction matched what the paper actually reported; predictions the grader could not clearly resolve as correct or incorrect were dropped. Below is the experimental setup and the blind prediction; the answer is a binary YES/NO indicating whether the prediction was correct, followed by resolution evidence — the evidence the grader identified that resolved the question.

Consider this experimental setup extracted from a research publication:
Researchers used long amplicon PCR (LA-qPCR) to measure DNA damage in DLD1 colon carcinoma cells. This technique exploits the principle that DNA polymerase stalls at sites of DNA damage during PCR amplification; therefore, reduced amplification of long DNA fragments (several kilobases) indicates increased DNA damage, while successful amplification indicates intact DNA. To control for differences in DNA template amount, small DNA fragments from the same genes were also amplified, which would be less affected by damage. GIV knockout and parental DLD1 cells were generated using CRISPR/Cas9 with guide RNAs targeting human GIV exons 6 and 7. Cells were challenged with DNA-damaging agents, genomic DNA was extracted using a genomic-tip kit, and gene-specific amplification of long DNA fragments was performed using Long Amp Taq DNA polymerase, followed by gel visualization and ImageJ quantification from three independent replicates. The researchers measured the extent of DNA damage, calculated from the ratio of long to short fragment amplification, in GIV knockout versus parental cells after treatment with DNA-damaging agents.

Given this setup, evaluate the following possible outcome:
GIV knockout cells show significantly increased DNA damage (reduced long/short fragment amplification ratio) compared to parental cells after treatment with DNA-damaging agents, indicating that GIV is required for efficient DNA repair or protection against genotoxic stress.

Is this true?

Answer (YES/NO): YES